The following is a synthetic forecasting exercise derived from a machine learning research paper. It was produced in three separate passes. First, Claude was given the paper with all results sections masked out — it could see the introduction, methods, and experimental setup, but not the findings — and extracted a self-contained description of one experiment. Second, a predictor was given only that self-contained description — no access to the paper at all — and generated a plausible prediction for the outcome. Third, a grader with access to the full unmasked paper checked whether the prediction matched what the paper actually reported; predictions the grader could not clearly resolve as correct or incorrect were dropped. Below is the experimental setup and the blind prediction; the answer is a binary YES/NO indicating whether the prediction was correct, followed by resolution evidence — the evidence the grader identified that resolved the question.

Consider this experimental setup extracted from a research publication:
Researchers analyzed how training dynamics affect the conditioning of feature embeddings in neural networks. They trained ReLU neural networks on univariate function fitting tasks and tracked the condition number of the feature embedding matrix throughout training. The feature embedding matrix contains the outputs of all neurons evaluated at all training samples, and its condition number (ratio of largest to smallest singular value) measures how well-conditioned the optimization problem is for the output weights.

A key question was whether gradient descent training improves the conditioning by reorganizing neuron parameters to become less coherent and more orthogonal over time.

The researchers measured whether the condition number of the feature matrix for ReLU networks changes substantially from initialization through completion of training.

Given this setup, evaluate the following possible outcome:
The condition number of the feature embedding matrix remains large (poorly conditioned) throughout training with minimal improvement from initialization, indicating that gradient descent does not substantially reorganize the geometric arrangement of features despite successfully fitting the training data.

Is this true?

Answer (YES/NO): YES